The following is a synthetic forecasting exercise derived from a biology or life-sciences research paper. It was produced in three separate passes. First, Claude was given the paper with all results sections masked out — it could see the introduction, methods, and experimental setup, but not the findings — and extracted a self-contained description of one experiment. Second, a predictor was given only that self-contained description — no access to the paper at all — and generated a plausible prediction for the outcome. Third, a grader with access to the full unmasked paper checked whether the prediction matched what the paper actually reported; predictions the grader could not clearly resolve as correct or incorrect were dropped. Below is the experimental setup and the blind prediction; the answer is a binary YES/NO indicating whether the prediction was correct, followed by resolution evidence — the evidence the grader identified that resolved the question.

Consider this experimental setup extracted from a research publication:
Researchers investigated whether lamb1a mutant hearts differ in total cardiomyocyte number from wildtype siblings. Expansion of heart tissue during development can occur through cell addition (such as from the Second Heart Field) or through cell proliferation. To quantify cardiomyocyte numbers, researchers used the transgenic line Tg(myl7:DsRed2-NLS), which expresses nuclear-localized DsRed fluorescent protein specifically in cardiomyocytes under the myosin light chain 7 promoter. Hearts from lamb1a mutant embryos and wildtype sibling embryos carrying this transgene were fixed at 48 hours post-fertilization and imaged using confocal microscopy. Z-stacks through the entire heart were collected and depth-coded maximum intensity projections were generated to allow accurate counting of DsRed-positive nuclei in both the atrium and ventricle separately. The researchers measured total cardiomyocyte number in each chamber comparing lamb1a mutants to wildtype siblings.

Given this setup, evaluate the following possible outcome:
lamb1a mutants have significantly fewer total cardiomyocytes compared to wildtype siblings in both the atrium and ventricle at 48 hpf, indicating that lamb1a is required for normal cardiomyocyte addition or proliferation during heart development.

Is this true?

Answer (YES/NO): NO